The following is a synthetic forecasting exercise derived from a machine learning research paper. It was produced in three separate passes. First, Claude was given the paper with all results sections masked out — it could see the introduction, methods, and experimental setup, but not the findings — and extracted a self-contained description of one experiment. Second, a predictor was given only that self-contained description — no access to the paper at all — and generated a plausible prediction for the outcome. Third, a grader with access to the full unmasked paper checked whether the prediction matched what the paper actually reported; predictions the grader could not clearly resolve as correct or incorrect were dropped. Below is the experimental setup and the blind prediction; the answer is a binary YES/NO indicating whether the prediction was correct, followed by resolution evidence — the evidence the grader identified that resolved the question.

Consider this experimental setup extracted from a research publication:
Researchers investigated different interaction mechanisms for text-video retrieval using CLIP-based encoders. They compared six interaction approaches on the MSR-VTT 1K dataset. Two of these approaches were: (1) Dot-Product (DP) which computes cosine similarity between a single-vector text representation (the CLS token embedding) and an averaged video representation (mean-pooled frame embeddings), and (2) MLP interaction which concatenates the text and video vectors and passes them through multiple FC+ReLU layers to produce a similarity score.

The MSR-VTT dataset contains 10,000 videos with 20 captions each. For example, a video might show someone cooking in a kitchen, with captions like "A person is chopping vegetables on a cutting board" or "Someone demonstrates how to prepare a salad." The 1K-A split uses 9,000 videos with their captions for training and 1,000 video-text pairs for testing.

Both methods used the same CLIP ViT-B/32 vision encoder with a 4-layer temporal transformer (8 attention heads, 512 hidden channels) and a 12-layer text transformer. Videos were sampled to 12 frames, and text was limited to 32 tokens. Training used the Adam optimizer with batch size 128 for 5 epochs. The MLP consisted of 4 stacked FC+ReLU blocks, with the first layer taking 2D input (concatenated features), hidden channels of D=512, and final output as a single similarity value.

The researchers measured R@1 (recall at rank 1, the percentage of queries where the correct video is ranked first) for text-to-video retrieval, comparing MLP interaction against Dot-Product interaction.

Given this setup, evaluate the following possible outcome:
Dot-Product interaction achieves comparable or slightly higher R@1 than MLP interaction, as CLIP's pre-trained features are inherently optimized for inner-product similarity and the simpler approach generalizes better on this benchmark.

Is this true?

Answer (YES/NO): NO